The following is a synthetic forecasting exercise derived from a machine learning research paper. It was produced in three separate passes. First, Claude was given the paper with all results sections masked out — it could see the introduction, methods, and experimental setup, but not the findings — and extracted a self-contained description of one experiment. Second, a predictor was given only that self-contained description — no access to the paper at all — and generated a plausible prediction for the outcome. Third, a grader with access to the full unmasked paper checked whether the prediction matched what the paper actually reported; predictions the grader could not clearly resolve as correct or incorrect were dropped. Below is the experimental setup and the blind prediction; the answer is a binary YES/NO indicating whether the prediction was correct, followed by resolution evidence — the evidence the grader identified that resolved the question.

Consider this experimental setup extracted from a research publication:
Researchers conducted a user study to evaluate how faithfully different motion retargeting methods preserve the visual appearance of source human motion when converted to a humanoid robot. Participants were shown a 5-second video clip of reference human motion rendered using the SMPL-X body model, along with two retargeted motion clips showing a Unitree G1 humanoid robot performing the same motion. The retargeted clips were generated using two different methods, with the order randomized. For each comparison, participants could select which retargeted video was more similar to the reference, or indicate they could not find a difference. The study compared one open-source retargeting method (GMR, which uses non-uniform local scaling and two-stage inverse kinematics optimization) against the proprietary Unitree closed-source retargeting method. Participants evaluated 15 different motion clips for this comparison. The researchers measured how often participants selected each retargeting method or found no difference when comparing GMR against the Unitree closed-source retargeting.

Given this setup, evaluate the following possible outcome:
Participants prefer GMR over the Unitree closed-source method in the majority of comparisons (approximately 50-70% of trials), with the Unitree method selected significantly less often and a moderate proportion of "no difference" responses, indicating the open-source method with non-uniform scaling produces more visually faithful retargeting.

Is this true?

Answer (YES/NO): NO